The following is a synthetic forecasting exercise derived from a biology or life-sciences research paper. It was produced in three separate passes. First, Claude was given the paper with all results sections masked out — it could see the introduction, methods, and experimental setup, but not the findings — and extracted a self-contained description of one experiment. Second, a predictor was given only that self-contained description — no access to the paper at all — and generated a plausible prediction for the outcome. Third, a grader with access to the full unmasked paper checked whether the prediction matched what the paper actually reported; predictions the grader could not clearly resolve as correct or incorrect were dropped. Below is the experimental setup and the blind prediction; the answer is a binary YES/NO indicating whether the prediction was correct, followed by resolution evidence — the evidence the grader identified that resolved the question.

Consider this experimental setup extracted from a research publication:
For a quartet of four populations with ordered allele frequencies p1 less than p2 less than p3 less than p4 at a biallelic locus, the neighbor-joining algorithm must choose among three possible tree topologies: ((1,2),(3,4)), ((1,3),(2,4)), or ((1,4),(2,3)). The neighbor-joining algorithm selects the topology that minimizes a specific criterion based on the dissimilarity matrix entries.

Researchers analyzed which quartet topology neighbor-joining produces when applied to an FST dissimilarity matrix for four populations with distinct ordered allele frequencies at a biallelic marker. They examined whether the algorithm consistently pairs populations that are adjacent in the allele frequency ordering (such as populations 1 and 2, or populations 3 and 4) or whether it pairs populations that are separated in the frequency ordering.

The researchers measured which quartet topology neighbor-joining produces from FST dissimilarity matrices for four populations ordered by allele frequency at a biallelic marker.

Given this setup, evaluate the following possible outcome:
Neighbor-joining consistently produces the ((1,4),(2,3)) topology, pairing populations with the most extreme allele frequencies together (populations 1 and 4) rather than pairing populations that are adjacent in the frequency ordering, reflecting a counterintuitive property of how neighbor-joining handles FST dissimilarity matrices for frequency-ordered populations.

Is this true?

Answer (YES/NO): NO